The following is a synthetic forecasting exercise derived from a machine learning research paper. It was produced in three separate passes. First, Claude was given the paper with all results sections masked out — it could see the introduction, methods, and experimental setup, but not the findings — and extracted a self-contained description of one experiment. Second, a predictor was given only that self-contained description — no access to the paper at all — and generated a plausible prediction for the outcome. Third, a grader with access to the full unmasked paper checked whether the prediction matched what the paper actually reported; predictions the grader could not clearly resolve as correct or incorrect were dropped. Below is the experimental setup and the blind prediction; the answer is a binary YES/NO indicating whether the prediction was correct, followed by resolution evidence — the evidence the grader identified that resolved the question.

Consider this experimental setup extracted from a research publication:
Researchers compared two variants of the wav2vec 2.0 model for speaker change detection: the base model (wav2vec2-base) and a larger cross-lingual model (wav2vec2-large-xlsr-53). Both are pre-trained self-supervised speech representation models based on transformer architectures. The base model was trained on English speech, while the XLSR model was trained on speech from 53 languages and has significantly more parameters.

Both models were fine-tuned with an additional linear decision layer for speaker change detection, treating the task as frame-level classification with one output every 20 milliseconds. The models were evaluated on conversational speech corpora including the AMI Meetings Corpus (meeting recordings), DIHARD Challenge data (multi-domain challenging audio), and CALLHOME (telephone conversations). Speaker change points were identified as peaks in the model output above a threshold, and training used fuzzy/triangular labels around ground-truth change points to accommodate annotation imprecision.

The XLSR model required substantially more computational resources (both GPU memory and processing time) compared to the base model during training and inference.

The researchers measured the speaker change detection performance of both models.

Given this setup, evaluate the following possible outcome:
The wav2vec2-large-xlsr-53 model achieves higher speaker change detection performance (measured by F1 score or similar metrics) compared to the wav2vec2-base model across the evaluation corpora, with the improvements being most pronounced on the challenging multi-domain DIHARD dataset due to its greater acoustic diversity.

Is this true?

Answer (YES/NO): NO